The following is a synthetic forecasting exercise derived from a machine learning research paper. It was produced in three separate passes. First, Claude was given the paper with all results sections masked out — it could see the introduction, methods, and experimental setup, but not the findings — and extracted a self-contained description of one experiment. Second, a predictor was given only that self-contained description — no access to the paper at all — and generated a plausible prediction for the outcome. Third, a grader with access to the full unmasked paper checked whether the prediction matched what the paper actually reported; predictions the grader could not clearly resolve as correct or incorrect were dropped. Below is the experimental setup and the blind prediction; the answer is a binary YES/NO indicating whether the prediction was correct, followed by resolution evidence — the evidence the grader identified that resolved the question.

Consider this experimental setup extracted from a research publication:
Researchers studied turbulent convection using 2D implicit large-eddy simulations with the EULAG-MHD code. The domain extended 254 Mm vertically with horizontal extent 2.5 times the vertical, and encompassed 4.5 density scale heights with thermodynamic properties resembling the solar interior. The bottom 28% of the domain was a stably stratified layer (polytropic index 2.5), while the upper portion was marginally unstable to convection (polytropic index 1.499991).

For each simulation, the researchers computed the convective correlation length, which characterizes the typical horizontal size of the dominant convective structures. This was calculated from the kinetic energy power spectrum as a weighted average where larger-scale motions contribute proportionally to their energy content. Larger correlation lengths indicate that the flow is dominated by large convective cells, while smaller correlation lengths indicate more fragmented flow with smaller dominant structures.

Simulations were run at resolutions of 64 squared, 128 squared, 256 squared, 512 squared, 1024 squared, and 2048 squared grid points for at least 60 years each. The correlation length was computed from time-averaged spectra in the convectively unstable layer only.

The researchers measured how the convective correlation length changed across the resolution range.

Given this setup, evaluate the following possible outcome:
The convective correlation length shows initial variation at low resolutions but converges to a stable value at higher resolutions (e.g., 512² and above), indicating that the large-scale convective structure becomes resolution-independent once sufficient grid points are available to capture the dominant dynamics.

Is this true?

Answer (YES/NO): YES